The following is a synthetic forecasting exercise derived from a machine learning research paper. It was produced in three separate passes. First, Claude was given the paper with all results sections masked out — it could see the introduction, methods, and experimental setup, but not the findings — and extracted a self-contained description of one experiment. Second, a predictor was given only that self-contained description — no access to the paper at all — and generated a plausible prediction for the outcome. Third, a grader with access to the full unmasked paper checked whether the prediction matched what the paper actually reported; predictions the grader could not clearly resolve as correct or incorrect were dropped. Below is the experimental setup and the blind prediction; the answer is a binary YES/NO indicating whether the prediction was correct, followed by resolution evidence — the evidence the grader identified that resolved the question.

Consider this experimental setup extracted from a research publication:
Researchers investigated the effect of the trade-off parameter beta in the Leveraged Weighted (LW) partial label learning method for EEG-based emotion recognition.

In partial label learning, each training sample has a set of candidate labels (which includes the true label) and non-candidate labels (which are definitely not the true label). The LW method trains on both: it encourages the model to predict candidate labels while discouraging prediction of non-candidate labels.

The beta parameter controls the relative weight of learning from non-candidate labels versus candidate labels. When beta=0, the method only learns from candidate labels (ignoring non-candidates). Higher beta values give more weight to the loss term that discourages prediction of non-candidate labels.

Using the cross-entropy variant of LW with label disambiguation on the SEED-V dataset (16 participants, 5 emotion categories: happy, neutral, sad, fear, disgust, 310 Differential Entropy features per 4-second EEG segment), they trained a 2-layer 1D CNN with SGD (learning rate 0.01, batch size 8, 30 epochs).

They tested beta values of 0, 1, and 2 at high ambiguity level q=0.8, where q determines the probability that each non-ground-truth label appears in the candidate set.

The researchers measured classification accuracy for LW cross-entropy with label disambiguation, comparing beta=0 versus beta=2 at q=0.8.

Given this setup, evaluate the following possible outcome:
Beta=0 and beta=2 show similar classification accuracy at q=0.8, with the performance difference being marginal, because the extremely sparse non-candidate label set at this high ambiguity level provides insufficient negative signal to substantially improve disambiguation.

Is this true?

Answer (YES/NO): NO